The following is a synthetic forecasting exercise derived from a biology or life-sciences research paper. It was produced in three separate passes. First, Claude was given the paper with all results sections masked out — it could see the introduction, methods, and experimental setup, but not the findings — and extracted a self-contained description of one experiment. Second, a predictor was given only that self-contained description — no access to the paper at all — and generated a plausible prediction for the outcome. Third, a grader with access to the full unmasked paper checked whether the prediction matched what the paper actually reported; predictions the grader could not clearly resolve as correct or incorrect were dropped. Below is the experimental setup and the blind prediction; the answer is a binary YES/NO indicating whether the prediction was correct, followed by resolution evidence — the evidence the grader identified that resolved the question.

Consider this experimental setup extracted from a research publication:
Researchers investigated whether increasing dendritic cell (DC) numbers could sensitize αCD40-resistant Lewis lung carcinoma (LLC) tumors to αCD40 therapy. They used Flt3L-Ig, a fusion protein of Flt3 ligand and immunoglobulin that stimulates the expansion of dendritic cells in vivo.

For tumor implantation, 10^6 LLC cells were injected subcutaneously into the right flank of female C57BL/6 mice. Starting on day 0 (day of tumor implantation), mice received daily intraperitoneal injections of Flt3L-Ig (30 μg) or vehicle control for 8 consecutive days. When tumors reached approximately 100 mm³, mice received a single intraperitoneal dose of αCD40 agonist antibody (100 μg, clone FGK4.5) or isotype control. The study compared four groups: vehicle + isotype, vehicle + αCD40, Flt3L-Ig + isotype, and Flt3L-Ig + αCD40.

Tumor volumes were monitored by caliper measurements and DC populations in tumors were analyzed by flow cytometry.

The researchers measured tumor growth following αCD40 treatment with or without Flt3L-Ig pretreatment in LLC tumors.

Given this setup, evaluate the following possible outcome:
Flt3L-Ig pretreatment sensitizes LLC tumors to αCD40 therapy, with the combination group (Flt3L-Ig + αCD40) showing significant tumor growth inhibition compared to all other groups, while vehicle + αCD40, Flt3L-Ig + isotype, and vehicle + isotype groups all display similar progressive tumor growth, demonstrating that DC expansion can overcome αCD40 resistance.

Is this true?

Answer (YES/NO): NO